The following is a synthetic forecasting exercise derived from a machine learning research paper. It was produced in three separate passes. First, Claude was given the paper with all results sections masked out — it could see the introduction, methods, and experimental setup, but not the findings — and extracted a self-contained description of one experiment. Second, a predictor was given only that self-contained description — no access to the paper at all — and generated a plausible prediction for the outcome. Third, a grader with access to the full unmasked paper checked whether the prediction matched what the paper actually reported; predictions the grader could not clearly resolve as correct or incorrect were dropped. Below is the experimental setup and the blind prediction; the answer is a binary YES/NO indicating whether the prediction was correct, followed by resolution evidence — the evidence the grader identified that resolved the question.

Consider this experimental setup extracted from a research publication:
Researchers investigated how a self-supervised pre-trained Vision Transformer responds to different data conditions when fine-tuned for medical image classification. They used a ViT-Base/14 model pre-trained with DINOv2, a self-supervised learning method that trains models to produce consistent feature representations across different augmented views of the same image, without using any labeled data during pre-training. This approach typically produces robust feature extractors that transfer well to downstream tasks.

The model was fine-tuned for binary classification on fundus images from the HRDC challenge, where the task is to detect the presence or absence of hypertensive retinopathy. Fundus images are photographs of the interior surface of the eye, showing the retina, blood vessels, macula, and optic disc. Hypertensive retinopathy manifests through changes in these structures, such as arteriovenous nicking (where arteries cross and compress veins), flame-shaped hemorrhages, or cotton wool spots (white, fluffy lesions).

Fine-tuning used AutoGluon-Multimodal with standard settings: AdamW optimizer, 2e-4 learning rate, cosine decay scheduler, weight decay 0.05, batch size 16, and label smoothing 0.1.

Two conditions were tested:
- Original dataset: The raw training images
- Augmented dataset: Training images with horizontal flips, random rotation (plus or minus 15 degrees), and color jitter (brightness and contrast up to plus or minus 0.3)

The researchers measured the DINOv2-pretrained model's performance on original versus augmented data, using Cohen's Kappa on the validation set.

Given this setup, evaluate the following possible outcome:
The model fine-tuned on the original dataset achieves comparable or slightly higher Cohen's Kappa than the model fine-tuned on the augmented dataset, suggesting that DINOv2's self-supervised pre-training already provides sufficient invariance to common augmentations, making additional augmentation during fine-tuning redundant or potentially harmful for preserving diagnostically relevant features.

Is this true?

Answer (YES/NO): NO